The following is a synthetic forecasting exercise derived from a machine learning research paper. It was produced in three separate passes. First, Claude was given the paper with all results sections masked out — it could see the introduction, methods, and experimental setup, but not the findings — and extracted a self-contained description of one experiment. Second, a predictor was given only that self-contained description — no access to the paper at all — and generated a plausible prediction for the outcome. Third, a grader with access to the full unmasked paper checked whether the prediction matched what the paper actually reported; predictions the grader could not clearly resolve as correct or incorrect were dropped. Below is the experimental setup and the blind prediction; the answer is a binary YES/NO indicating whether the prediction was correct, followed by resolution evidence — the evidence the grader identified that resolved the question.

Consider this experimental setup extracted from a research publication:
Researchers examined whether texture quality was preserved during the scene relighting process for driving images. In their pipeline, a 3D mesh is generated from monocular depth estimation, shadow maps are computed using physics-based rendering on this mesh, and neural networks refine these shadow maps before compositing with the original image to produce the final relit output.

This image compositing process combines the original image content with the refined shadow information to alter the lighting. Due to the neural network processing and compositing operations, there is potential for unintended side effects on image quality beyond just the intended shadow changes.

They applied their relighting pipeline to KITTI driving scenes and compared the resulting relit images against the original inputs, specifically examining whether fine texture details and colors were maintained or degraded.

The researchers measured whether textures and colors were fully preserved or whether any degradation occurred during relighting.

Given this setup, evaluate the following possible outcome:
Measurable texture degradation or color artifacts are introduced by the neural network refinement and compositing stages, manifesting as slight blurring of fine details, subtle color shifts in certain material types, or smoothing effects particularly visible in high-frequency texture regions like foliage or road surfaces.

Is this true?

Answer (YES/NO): NO